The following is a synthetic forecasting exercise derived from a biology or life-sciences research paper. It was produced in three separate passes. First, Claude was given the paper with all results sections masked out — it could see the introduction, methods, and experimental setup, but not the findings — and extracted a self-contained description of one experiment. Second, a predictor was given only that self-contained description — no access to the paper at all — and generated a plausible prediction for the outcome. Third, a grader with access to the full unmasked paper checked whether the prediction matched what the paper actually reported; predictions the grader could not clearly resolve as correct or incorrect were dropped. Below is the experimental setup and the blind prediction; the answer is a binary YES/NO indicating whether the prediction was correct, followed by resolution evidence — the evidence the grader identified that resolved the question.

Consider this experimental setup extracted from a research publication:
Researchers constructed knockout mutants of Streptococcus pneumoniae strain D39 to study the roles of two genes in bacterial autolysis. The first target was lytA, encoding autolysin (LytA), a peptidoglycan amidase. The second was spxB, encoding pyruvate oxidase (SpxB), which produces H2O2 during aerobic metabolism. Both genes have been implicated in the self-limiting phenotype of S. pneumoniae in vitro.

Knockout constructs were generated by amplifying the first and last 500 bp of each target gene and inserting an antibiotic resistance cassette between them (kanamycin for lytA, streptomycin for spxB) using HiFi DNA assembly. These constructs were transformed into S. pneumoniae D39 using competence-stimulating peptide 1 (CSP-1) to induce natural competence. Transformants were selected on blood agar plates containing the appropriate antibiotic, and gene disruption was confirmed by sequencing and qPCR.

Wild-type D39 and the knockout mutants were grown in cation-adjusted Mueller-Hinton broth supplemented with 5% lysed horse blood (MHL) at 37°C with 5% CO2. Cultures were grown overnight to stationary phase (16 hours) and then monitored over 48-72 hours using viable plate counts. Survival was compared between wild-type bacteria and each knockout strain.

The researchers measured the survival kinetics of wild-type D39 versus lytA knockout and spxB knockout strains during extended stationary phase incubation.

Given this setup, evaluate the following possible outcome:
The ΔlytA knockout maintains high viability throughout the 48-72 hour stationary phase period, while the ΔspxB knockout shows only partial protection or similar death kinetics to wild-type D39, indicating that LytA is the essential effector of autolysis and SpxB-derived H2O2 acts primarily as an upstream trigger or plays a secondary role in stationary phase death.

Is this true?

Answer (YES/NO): NO